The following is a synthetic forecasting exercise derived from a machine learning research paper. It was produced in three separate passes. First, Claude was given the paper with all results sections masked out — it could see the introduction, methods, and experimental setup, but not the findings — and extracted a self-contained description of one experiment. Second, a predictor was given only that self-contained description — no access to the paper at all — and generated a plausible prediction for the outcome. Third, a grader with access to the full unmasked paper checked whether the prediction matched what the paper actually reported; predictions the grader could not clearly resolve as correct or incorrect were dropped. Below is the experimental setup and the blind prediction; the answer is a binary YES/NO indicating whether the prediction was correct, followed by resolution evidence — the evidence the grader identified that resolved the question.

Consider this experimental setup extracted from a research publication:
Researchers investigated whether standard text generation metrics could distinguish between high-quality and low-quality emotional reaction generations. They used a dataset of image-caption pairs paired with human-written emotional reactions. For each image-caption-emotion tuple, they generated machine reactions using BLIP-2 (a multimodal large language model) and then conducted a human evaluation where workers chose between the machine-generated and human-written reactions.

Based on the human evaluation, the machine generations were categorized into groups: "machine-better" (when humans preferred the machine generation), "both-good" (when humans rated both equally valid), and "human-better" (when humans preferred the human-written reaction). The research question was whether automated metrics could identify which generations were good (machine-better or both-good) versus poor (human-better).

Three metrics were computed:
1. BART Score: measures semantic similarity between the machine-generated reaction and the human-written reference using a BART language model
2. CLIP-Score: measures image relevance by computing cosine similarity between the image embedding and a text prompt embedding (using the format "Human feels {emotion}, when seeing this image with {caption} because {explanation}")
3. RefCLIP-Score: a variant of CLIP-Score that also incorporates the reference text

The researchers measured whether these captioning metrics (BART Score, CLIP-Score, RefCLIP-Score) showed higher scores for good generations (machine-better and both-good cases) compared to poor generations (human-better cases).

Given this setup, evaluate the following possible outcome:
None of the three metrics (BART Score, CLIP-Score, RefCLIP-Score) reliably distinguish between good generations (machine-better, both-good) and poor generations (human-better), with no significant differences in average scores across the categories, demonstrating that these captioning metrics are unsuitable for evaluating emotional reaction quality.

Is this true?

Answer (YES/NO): YES